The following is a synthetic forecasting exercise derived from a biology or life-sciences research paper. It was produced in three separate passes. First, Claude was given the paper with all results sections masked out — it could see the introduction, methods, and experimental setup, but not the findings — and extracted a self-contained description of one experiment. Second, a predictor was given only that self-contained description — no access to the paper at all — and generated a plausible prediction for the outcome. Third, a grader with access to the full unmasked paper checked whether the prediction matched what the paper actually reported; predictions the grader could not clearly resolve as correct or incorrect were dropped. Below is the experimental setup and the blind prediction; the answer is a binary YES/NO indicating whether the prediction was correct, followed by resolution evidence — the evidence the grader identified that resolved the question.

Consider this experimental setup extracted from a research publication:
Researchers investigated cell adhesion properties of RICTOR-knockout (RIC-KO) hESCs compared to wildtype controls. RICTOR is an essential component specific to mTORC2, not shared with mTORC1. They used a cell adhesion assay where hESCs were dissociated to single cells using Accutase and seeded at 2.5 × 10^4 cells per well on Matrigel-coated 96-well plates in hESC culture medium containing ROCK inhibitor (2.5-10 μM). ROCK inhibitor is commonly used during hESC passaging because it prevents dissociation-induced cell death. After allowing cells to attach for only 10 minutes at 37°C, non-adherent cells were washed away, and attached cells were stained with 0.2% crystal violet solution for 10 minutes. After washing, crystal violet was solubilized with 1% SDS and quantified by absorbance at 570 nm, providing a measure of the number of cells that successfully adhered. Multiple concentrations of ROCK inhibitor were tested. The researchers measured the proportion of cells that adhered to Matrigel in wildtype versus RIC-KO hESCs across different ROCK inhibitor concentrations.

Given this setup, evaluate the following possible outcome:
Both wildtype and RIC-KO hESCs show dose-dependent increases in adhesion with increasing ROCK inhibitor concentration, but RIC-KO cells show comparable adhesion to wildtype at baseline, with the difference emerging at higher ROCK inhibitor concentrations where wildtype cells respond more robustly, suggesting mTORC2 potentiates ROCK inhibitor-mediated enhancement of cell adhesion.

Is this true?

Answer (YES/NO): NO